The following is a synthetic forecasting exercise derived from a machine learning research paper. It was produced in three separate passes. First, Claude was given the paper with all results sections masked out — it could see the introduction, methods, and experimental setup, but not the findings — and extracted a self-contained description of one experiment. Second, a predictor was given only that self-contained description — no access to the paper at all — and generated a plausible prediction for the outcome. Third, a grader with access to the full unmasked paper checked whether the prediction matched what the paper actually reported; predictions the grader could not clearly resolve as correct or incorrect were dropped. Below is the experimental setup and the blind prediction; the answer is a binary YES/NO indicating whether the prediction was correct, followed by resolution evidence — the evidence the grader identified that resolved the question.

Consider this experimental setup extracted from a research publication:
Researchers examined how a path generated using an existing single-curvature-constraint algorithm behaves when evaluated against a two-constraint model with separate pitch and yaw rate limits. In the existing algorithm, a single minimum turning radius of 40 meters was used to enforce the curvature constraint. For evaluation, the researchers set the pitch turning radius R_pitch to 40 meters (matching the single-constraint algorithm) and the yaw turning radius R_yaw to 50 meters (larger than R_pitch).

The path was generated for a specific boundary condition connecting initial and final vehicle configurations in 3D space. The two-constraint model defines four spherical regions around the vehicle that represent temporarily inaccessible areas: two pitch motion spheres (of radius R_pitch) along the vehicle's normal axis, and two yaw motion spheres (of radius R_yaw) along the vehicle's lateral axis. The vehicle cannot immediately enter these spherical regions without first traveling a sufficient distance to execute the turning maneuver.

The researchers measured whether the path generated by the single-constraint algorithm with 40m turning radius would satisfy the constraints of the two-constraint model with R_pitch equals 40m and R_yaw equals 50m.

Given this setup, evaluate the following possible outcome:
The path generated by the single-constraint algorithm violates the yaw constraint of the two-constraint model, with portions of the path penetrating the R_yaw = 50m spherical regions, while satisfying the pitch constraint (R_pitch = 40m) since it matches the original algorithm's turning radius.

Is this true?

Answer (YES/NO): YES